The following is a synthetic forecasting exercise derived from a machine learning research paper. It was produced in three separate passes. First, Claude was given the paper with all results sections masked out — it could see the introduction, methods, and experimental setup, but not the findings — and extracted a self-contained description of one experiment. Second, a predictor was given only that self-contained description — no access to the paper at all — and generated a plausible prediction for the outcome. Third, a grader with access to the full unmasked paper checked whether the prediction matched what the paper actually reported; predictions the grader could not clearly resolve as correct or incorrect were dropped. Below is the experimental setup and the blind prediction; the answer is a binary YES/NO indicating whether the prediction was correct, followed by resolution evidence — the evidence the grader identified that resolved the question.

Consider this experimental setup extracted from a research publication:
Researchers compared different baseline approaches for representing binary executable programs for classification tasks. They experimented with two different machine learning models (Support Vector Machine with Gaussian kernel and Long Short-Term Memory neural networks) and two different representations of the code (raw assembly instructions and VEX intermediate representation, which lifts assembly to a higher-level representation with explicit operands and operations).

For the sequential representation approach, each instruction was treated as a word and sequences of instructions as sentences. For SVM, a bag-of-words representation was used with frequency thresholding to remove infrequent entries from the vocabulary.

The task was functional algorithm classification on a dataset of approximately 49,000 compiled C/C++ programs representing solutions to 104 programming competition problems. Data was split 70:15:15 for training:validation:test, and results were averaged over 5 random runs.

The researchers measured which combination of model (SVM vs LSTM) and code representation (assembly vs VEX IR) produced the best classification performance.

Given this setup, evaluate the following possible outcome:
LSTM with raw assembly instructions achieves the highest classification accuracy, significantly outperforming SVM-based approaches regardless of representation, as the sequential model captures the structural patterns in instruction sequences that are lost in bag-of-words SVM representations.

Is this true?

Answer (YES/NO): NO